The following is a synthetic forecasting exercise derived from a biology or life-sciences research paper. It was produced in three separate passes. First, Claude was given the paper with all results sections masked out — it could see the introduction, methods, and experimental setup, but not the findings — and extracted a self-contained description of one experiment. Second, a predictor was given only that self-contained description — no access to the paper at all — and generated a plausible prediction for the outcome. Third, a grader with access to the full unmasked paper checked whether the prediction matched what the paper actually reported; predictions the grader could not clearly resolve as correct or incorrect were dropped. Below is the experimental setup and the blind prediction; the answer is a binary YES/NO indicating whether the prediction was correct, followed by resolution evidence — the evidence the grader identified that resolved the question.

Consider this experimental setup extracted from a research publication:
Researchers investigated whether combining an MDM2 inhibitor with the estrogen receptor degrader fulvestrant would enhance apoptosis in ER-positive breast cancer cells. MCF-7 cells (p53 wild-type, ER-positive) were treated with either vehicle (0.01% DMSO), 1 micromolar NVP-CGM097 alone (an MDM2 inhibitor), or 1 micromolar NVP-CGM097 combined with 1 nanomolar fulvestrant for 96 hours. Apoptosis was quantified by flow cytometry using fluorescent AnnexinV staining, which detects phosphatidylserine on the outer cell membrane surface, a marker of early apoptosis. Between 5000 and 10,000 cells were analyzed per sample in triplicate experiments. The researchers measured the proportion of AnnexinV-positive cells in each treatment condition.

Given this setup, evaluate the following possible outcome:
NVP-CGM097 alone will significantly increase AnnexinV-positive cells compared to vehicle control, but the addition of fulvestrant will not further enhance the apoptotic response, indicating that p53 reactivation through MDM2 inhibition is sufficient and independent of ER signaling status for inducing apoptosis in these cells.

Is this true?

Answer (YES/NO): YES